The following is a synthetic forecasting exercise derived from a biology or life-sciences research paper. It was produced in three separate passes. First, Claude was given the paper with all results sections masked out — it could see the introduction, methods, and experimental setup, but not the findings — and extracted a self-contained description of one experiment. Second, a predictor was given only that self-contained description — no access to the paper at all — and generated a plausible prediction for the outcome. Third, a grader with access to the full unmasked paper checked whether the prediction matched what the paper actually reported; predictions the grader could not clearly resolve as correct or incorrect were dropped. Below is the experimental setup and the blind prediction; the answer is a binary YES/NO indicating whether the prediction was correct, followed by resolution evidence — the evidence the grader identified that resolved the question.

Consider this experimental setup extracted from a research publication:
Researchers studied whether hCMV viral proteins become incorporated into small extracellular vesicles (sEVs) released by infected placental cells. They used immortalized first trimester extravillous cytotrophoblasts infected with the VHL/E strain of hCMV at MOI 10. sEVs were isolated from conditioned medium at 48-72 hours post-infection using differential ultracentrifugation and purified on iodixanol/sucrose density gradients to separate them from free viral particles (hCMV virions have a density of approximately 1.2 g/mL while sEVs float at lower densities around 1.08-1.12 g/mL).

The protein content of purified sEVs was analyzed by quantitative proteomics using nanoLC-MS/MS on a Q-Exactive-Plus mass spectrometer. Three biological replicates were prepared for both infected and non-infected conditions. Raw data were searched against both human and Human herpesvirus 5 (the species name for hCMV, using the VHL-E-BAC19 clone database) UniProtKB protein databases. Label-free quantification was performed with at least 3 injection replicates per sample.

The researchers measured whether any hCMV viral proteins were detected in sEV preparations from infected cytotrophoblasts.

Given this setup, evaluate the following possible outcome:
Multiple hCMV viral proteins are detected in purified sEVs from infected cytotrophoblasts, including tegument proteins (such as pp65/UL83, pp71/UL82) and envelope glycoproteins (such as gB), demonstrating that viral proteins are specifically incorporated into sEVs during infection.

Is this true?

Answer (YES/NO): YES